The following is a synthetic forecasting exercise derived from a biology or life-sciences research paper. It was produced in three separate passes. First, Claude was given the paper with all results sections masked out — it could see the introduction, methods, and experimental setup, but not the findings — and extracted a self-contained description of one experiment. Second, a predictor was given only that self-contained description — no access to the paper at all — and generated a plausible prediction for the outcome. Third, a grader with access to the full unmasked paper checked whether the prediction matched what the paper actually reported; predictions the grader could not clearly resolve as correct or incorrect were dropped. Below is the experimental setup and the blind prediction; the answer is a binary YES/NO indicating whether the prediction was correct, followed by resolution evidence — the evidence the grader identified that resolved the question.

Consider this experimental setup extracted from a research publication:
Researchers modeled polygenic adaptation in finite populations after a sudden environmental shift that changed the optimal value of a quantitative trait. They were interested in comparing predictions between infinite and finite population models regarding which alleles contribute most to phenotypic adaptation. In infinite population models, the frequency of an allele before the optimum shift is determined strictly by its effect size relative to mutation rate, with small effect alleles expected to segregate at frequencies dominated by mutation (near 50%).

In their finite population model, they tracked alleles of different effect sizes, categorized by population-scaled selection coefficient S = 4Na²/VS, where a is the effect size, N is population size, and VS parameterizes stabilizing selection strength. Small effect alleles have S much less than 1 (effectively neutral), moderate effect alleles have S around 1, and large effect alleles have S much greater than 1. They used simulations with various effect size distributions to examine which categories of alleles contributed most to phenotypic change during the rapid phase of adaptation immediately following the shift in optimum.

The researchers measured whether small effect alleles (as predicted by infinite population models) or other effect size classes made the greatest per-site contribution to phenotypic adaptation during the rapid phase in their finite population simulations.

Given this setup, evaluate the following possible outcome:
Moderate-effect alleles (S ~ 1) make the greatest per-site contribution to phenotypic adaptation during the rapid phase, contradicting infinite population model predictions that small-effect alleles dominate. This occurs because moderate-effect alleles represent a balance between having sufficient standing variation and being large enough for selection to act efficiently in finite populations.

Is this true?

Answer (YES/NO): NO